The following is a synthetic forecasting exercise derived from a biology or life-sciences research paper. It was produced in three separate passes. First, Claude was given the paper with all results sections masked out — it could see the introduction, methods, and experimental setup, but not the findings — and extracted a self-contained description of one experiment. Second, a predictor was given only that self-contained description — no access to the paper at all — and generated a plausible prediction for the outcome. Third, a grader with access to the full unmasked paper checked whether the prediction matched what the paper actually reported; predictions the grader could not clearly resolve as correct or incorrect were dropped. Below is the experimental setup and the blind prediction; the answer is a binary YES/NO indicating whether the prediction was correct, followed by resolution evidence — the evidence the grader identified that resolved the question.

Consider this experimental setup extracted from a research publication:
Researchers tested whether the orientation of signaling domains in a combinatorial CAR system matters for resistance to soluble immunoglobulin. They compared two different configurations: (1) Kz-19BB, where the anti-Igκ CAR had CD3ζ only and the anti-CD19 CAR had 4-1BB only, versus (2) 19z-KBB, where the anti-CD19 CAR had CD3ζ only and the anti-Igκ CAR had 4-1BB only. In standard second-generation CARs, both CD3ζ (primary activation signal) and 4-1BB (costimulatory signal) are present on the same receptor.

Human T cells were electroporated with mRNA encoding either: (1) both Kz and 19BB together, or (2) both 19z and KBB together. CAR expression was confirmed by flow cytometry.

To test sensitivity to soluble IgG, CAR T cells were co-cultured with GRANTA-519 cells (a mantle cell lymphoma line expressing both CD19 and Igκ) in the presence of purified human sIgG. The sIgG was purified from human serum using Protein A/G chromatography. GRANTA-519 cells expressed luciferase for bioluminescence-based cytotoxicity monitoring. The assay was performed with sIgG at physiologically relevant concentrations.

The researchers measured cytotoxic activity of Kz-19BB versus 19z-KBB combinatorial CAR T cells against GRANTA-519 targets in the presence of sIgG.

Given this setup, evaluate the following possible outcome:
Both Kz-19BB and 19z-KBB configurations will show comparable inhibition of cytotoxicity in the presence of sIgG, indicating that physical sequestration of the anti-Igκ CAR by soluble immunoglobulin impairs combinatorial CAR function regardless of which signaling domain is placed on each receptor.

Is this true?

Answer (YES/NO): NO